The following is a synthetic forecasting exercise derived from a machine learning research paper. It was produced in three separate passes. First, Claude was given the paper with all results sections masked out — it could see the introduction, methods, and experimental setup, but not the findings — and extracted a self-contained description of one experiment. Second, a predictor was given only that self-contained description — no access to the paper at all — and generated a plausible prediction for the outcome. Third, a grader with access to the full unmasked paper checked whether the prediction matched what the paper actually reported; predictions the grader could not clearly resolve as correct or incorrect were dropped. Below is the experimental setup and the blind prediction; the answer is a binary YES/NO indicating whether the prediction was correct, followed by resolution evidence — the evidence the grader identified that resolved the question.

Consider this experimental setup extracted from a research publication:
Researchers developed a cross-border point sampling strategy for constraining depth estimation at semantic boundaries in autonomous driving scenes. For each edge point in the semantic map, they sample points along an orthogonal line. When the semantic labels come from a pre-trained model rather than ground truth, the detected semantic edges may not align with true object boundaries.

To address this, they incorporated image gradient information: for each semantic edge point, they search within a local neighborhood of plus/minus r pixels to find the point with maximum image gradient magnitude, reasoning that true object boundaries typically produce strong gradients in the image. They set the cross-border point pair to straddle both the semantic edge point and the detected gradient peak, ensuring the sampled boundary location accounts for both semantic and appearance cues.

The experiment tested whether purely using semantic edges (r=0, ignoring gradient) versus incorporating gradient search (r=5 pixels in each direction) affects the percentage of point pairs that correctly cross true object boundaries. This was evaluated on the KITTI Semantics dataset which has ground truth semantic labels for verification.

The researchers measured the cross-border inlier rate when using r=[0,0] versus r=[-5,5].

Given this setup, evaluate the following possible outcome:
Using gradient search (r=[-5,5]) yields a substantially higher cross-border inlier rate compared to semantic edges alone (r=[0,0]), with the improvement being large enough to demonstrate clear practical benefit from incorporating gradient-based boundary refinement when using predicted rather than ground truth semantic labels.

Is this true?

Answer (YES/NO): YES